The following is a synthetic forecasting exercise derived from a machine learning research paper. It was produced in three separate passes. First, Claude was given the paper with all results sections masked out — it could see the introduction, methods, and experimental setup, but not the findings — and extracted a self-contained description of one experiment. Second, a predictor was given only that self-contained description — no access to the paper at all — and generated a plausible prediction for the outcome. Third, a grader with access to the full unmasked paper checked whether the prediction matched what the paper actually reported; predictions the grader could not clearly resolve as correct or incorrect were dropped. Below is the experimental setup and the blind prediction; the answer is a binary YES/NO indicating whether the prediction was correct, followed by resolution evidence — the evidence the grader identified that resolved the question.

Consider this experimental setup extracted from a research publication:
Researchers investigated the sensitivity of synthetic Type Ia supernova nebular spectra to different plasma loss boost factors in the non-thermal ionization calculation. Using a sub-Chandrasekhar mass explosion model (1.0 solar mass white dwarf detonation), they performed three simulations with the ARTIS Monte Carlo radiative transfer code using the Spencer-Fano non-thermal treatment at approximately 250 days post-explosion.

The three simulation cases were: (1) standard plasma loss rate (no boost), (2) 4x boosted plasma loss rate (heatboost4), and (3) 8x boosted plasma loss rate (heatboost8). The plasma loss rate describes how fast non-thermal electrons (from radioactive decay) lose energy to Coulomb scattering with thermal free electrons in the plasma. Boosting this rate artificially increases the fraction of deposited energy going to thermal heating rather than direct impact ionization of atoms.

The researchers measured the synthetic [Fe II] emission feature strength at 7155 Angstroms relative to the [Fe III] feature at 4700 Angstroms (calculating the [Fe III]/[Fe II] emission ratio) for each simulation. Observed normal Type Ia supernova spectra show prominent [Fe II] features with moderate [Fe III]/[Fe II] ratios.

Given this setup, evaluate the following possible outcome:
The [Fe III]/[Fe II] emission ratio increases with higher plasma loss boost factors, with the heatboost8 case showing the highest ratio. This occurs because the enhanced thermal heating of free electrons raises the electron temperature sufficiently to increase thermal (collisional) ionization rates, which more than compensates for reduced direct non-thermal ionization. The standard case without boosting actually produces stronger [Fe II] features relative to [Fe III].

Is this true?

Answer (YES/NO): NO